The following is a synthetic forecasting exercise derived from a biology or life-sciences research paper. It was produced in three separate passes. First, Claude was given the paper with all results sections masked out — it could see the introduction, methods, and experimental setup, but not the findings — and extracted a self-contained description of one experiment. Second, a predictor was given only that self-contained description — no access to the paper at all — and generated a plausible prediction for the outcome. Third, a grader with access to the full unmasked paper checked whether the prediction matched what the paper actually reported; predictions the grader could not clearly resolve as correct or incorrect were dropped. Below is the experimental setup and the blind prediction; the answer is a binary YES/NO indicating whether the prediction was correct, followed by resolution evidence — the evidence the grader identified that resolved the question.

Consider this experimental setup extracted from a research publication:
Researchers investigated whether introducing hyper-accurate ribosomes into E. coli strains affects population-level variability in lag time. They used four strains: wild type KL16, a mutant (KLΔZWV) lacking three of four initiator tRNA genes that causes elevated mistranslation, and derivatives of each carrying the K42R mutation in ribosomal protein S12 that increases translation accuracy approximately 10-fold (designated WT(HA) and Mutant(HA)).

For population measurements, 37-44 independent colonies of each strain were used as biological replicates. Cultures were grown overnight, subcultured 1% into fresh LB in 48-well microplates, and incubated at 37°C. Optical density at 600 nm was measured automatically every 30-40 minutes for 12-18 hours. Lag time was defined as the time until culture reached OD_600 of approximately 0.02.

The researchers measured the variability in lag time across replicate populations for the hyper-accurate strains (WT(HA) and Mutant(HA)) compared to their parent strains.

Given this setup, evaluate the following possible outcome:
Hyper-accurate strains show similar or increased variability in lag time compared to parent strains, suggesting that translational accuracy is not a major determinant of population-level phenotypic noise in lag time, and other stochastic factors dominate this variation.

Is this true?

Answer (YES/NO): YES